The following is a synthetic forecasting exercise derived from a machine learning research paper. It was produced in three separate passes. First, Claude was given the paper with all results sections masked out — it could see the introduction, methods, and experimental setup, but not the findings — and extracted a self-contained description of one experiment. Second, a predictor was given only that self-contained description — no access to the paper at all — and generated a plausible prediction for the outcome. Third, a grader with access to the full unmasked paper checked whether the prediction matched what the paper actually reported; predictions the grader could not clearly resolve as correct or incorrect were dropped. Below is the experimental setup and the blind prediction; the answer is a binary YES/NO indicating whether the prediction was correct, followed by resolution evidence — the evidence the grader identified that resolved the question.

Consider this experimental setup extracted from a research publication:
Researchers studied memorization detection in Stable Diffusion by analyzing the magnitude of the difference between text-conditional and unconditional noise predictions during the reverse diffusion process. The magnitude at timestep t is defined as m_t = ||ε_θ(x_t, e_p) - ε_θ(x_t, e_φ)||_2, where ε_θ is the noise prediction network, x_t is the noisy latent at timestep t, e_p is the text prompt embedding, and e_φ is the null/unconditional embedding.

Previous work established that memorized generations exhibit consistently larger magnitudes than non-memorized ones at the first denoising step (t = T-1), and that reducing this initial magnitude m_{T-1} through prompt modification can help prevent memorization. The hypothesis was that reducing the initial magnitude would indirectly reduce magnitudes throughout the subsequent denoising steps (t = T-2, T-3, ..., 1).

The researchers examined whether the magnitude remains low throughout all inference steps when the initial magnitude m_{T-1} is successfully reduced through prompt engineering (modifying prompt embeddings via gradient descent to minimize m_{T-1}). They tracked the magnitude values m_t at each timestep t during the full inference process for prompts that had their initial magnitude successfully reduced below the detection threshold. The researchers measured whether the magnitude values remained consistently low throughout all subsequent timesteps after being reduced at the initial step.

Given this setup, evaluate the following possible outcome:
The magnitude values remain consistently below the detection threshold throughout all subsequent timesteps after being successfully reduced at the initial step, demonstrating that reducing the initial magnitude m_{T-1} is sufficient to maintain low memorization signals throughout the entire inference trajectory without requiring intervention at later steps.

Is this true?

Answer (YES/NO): NO